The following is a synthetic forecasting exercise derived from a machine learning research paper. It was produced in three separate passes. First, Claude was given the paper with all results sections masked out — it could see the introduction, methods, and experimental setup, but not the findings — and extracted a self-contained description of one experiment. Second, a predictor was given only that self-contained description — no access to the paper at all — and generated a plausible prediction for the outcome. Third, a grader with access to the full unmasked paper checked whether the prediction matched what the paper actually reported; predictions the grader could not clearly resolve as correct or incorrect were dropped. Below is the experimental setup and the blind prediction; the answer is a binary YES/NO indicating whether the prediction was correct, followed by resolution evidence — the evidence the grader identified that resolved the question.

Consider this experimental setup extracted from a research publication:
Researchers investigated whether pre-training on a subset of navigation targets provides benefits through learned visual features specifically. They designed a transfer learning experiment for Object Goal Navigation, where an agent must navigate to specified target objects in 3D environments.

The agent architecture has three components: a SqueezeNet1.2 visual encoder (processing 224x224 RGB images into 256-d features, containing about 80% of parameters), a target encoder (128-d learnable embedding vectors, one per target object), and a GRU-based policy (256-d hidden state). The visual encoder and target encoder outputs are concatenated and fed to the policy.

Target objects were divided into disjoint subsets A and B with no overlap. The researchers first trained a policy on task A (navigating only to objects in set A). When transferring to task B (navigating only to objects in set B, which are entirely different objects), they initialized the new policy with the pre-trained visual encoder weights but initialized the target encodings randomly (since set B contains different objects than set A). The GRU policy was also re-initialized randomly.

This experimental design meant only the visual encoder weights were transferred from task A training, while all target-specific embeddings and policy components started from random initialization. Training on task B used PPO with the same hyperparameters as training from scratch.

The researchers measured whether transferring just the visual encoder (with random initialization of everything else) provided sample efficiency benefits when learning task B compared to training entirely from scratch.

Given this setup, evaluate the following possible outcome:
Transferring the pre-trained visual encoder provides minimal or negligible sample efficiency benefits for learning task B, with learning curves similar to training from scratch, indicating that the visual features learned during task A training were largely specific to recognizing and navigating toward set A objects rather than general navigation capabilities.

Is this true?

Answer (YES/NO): NO